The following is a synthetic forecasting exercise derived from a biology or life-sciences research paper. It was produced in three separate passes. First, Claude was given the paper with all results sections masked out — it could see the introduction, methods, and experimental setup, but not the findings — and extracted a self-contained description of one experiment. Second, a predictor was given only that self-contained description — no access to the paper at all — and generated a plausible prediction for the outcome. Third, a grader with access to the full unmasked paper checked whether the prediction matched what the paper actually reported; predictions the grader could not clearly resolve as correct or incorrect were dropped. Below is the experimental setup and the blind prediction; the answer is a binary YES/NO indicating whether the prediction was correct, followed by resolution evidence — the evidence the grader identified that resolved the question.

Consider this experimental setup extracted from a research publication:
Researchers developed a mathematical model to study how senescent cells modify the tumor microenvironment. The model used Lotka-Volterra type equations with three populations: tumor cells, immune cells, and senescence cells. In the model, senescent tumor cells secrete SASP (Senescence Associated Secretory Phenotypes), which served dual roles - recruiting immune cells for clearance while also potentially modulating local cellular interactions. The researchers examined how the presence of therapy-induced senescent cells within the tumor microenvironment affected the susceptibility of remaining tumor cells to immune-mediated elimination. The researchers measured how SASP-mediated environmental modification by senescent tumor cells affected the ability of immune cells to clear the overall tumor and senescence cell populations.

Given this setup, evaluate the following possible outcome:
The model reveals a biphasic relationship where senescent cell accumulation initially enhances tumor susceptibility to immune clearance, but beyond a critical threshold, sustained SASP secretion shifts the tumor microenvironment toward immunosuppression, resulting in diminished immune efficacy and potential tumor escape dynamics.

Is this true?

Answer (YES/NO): YES